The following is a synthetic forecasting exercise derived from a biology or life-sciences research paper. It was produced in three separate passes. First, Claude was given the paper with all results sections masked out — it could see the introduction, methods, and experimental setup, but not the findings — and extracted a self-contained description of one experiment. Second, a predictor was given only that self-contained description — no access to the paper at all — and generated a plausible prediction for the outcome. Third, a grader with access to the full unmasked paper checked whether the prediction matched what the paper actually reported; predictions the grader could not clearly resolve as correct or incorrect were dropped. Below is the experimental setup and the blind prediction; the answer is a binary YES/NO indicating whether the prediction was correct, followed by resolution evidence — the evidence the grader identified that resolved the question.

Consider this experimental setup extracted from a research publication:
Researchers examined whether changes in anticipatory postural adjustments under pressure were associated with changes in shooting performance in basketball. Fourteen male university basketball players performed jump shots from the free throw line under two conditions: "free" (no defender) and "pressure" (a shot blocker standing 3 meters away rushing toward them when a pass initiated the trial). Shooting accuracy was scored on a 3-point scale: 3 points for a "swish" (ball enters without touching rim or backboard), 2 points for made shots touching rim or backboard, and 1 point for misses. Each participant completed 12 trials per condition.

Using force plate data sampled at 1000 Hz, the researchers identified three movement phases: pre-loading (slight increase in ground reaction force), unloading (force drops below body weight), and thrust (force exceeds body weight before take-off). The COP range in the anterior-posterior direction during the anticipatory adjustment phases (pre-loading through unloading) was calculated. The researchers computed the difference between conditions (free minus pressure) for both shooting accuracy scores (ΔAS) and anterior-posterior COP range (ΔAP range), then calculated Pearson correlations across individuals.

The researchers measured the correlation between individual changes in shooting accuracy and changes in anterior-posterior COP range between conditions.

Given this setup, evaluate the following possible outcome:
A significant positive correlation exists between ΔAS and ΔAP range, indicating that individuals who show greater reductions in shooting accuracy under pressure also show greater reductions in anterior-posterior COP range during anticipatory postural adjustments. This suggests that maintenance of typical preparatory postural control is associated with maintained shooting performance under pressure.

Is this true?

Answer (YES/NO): NO